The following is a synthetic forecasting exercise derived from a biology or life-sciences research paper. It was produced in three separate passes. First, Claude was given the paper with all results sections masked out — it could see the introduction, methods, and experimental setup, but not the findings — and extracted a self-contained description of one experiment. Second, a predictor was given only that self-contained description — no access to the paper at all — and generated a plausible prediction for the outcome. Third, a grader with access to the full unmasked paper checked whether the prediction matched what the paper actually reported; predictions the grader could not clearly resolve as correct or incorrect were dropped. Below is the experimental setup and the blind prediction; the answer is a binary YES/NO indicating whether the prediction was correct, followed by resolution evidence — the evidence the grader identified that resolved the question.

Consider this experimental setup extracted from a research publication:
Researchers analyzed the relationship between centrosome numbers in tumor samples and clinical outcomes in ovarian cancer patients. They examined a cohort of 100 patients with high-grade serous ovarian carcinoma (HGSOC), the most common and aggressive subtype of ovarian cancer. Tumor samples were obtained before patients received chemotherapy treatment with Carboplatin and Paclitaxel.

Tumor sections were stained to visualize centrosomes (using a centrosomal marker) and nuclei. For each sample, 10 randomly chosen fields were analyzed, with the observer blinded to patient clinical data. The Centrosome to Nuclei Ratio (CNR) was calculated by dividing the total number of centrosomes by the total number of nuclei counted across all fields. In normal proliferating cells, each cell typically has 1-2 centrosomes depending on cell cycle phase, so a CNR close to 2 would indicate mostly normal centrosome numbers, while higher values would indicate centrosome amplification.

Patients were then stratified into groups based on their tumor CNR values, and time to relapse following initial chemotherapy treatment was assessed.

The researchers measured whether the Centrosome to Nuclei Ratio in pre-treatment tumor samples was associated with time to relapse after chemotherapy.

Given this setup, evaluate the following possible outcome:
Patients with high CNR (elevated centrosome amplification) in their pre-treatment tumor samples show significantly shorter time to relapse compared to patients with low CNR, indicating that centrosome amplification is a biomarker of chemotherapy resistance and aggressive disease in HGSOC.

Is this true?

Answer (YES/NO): NO